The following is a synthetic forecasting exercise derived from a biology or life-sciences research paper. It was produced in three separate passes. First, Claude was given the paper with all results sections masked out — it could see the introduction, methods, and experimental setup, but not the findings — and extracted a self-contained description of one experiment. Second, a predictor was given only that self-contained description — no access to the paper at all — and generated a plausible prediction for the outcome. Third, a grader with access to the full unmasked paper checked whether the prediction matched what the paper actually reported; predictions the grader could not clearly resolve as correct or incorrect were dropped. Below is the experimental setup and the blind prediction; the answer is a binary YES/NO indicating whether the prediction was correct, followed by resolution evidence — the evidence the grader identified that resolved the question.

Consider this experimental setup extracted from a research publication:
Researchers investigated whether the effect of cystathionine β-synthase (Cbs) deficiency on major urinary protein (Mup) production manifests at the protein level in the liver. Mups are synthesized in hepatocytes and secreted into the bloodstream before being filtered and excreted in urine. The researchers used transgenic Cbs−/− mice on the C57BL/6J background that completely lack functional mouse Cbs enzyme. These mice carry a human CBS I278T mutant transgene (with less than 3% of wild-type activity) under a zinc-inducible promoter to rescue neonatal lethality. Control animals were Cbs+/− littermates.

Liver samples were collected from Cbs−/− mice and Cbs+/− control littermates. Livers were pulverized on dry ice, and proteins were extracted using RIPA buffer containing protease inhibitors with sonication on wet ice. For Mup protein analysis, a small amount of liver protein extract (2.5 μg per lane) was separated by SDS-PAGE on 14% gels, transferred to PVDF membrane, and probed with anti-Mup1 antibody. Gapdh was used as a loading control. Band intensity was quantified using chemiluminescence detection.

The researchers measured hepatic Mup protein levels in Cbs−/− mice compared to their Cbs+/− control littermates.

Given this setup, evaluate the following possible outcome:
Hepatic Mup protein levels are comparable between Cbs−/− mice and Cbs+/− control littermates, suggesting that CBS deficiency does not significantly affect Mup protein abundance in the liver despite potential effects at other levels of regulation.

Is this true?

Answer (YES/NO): NO